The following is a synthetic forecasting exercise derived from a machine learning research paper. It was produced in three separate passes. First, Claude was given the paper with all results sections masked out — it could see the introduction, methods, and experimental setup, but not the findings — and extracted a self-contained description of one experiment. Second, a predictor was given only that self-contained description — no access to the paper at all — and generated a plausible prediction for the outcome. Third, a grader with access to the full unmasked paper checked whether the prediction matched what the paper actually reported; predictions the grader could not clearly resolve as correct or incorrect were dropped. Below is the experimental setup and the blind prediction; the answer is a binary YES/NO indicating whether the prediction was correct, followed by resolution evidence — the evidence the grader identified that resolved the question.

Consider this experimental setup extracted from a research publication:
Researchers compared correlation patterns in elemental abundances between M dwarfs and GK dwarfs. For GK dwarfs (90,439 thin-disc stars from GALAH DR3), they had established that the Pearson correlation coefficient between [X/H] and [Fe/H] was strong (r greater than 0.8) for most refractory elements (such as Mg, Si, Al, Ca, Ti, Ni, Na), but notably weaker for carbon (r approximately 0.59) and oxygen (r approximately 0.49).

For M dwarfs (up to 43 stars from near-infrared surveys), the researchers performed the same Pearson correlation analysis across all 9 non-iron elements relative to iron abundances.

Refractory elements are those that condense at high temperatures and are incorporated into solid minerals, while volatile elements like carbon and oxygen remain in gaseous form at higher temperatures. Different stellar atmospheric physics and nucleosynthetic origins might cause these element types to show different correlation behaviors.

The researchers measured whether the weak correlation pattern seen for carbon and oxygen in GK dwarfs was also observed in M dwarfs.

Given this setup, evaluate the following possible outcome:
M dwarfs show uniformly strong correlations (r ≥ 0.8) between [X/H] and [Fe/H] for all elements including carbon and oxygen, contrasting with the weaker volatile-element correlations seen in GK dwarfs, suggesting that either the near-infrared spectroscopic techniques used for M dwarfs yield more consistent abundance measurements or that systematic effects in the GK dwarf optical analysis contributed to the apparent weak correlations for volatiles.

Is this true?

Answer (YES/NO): YES